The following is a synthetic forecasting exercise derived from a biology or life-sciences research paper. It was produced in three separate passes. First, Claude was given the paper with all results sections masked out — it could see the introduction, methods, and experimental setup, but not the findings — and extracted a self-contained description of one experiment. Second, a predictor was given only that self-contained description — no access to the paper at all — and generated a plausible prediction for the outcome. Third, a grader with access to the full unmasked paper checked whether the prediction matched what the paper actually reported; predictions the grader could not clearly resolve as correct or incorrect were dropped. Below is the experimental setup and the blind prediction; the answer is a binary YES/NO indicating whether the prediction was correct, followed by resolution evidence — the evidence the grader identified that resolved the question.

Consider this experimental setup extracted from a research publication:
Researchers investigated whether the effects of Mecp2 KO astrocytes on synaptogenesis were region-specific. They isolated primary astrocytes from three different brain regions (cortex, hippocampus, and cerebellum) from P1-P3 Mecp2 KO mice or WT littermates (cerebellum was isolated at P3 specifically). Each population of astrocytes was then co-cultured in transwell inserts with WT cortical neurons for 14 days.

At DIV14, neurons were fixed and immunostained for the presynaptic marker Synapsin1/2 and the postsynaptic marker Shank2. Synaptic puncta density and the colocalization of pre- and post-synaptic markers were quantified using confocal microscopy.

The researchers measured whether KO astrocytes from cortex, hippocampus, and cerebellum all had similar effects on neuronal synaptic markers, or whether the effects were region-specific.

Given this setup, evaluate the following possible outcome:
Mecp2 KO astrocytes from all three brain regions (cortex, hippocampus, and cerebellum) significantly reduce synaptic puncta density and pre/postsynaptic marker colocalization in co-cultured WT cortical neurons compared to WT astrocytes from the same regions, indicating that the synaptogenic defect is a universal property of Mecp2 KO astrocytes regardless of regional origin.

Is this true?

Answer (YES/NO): NO